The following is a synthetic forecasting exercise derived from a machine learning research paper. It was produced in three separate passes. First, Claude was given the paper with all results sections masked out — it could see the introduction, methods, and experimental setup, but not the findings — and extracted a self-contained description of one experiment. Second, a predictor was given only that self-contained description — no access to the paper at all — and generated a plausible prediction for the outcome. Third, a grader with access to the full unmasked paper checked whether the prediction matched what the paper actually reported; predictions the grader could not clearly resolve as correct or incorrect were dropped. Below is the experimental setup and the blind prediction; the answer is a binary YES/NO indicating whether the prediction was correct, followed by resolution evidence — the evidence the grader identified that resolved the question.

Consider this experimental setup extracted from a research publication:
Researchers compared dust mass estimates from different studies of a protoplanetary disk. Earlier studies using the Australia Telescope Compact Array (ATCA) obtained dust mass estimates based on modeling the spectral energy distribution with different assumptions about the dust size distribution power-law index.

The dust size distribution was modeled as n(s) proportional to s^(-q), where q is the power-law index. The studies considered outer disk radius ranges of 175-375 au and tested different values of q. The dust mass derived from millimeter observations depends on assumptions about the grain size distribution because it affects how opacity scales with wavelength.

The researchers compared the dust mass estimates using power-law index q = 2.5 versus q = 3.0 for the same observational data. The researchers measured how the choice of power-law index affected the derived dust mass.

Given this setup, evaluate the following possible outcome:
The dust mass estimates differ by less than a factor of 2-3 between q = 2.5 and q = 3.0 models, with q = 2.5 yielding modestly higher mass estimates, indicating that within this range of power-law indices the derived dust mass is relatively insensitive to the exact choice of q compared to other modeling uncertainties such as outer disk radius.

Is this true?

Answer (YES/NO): NO